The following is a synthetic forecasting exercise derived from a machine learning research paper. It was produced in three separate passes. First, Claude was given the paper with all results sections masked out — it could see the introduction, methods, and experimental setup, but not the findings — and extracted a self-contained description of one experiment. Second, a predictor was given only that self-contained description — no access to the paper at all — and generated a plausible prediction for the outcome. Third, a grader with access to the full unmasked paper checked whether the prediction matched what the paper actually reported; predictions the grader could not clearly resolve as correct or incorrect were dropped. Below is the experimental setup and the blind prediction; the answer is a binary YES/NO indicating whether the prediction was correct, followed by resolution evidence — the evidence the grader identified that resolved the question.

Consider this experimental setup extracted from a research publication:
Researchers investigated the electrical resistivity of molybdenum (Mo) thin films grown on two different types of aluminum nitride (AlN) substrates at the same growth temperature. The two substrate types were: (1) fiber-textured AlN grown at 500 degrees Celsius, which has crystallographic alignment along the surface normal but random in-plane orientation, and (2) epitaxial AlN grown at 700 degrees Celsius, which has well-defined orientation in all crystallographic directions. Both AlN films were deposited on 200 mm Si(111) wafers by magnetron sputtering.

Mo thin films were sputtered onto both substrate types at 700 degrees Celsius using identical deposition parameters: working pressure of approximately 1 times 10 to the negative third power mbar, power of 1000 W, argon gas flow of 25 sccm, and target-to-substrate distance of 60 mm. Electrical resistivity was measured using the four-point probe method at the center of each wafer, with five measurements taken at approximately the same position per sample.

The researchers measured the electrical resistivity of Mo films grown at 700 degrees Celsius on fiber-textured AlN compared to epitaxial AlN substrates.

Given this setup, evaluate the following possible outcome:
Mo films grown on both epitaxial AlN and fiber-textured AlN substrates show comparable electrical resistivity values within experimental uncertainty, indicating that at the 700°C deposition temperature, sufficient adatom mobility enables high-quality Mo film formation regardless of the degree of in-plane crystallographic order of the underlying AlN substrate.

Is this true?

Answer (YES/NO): NO